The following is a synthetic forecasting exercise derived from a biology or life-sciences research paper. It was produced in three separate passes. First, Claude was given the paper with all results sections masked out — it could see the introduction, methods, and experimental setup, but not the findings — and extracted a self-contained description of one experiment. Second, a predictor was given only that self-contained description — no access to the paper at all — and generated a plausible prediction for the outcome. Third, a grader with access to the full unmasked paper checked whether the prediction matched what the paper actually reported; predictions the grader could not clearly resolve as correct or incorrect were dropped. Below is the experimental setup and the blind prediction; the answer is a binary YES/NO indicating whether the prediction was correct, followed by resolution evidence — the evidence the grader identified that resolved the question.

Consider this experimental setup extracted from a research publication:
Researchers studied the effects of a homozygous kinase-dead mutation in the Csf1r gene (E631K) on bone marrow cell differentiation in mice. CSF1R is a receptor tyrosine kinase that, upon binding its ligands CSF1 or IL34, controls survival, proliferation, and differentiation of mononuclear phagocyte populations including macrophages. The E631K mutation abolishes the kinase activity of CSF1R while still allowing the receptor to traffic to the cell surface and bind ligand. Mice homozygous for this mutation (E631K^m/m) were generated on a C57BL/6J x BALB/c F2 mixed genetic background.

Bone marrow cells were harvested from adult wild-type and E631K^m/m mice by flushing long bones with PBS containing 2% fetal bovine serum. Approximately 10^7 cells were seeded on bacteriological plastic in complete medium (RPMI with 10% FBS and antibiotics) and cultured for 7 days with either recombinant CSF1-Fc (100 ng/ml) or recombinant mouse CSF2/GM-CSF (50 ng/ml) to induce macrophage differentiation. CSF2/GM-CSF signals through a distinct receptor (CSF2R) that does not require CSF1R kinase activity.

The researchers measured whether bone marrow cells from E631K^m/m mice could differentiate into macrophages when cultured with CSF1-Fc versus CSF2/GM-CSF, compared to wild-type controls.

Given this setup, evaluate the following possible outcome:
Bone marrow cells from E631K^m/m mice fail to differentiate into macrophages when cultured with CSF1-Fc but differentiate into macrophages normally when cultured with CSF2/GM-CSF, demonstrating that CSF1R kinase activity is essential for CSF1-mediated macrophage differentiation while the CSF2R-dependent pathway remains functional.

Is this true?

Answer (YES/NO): YES